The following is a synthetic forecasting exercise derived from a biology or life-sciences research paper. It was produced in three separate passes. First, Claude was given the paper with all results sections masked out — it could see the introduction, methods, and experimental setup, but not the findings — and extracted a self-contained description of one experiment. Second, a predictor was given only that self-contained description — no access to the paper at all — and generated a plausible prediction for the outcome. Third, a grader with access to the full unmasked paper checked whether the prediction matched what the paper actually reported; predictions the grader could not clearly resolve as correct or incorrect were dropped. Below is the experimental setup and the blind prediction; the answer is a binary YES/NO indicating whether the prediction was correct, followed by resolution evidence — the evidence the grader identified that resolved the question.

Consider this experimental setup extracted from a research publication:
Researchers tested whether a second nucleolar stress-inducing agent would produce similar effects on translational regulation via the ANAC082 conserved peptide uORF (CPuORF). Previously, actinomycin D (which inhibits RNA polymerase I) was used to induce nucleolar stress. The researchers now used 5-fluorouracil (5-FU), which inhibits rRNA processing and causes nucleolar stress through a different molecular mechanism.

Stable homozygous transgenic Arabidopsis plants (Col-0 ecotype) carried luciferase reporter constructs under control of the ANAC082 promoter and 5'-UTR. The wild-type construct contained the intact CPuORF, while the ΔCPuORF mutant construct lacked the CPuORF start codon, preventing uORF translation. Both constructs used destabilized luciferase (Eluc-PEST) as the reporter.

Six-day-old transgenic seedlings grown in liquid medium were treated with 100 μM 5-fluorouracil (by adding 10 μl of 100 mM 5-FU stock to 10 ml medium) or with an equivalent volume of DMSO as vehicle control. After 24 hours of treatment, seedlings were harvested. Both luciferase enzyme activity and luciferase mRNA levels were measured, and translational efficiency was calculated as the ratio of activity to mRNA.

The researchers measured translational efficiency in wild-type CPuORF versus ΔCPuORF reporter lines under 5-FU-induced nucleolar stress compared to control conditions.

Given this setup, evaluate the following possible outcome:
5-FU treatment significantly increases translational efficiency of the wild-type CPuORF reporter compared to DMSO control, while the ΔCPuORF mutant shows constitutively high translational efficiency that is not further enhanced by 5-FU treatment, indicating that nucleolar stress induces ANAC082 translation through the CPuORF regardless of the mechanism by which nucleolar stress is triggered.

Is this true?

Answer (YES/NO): NO